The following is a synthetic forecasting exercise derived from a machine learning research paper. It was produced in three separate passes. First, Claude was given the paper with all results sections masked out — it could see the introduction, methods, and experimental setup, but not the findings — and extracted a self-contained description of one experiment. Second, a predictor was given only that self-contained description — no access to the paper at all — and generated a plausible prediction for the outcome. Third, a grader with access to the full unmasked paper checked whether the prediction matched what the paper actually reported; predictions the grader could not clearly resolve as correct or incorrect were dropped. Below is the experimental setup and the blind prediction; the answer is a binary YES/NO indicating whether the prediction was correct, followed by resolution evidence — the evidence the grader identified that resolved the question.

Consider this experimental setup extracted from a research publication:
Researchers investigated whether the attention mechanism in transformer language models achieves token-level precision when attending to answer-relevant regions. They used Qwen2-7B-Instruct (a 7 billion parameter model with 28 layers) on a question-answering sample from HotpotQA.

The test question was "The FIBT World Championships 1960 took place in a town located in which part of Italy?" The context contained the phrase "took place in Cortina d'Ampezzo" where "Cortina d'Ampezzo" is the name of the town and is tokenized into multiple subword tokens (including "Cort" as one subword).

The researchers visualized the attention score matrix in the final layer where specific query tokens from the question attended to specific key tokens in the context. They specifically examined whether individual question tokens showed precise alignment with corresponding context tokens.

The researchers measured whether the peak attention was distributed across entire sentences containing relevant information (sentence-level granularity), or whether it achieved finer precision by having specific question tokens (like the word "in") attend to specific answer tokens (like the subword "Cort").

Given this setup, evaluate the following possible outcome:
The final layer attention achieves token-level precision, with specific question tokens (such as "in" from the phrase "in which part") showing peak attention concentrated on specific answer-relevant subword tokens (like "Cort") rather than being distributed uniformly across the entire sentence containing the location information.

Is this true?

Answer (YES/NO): YES